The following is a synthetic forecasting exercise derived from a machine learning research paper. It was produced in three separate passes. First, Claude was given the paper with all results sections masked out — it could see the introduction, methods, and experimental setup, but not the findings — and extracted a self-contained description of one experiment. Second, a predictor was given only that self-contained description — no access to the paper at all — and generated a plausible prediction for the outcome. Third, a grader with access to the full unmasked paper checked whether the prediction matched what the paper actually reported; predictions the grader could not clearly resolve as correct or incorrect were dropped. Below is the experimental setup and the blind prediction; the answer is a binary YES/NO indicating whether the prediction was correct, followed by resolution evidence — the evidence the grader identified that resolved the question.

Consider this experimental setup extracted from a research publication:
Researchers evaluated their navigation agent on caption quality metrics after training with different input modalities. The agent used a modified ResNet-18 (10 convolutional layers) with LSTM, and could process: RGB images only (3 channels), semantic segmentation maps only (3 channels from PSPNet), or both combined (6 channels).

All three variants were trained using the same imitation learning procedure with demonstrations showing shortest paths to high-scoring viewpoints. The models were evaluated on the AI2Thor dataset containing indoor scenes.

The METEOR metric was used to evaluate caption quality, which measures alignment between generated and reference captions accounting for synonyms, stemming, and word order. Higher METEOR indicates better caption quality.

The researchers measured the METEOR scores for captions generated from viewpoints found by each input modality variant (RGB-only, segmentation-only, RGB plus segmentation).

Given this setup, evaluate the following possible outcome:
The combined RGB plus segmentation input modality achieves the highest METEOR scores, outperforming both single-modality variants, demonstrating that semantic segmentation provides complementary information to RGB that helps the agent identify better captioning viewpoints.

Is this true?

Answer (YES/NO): YES